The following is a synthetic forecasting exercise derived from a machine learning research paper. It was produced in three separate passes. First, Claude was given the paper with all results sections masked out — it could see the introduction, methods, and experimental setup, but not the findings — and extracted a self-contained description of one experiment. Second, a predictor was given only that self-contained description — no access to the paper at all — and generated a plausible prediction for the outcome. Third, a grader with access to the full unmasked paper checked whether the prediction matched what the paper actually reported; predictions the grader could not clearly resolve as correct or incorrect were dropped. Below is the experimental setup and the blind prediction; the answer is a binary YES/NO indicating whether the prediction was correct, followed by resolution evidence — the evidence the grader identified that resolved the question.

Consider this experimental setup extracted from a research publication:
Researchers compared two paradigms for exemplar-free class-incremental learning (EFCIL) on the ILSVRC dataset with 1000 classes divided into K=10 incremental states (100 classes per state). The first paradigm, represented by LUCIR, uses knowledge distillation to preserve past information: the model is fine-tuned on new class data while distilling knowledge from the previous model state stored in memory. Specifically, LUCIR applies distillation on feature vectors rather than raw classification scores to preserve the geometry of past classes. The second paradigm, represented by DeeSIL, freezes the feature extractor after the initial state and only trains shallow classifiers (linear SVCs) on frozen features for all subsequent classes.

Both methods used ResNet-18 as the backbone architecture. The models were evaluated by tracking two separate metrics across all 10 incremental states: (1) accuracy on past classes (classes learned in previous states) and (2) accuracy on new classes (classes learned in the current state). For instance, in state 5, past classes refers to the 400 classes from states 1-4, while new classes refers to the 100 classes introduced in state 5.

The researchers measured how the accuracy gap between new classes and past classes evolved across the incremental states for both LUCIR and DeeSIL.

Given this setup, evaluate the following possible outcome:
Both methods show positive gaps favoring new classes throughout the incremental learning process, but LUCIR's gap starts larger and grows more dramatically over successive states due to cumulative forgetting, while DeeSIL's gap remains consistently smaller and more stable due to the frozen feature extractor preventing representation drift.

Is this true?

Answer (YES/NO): NO